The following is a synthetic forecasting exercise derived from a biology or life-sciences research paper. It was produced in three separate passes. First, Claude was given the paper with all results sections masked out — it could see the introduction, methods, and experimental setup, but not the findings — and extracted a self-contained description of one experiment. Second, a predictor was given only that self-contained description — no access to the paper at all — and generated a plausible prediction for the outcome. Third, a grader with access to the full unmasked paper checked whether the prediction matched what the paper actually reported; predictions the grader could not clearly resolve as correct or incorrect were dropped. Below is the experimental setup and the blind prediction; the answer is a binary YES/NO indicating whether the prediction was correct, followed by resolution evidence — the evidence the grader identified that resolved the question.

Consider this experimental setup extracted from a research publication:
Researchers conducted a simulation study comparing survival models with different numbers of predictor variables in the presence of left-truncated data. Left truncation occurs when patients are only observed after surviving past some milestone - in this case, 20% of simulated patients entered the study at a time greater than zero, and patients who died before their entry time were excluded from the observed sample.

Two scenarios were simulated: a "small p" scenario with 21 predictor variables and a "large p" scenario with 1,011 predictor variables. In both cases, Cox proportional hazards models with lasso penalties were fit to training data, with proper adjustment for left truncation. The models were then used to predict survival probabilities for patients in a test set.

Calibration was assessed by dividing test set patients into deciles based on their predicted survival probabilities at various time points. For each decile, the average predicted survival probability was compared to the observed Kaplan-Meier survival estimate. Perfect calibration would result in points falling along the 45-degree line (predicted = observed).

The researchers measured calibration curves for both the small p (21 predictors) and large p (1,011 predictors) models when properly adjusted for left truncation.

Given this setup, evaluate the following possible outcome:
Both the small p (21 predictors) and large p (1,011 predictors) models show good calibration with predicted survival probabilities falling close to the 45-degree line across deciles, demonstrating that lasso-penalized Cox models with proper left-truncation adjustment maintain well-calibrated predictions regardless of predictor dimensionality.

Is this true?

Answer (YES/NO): NO